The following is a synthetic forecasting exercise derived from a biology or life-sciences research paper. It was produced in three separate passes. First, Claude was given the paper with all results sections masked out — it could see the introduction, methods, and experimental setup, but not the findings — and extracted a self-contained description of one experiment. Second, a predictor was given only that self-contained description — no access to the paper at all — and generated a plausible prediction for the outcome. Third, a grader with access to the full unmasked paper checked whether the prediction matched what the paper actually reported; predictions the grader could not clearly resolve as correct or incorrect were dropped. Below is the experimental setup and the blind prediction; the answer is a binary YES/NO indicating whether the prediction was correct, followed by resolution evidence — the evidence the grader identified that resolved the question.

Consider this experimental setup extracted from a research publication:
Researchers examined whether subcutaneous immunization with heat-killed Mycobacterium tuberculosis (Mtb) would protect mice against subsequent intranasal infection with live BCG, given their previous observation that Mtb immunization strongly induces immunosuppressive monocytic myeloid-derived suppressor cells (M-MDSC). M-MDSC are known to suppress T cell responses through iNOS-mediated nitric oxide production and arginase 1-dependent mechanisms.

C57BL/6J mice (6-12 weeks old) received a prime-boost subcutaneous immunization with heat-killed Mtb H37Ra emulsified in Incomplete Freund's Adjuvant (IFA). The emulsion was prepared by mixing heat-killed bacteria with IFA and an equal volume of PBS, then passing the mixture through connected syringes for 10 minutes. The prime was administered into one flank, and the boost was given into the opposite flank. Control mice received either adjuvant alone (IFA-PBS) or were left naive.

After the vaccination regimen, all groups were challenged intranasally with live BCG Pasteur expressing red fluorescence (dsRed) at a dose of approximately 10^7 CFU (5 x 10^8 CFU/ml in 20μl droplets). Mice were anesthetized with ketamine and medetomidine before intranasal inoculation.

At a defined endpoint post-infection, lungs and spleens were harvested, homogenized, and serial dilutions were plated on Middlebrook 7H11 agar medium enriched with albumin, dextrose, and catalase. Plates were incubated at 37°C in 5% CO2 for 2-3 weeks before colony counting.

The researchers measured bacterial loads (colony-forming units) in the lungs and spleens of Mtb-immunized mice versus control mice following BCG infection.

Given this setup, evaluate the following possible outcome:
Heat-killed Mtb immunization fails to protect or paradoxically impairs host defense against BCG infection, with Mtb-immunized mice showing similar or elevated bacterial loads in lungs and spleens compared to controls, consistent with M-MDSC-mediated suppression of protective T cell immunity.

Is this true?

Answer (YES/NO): NO